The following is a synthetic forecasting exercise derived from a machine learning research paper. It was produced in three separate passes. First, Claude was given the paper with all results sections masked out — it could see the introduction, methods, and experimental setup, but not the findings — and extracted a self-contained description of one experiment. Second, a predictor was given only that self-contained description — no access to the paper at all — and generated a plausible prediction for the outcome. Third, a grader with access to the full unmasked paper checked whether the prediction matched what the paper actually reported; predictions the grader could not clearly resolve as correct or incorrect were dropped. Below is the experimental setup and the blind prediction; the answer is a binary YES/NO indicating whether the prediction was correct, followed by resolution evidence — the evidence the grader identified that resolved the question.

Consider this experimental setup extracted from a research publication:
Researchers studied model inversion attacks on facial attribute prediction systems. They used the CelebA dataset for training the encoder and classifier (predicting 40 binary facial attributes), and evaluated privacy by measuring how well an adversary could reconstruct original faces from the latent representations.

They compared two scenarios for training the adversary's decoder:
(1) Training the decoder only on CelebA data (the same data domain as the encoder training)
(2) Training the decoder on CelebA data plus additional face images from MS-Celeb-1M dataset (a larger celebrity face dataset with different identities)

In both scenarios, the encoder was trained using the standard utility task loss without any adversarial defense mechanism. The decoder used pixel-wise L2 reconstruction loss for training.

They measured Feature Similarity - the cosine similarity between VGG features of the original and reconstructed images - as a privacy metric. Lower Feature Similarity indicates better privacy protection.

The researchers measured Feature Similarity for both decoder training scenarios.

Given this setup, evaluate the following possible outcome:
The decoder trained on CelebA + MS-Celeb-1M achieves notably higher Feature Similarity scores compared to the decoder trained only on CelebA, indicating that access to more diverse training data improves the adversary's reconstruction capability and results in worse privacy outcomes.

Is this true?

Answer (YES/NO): NO